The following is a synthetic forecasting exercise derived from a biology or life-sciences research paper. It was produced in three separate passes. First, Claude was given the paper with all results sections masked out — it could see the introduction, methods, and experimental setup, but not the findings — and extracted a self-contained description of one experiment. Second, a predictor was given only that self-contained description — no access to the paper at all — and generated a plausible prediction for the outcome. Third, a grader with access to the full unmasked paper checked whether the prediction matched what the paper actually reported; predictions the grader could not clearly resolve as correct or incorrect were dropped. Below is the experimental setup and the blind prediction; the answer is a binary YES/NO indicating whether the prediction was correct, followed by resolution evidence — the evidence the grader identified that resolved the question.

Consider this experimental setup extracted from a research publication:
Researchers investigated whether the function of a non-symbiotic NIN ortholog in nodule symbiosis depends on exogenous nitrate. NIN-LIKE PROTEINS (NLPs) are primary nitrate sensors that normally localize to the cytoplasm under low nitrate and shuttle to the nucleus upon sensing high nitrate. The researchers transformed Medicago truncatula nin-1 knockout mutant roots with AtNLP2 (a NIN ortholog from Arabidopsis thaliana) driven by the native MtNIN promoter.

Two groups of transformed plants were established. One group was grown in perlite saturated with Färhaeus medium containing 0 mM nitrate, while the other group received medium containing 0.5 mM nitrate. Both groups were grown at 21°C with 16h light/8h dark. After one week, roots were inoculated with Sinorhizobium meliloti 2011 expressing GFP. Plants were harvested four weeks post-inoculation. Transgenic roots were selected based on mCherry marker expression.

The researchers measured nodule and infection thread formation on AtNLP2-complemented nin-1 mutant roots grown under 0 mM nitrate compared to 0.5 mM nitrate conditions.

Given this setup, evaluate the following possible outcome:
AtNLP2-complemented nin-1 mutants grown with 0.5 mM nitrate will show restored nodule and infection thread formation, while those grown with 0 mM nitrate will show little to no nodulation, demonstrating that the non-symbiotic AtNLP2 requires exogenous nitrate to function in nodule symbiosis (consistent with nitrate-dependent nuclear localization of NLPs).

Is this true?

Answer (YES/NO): YES